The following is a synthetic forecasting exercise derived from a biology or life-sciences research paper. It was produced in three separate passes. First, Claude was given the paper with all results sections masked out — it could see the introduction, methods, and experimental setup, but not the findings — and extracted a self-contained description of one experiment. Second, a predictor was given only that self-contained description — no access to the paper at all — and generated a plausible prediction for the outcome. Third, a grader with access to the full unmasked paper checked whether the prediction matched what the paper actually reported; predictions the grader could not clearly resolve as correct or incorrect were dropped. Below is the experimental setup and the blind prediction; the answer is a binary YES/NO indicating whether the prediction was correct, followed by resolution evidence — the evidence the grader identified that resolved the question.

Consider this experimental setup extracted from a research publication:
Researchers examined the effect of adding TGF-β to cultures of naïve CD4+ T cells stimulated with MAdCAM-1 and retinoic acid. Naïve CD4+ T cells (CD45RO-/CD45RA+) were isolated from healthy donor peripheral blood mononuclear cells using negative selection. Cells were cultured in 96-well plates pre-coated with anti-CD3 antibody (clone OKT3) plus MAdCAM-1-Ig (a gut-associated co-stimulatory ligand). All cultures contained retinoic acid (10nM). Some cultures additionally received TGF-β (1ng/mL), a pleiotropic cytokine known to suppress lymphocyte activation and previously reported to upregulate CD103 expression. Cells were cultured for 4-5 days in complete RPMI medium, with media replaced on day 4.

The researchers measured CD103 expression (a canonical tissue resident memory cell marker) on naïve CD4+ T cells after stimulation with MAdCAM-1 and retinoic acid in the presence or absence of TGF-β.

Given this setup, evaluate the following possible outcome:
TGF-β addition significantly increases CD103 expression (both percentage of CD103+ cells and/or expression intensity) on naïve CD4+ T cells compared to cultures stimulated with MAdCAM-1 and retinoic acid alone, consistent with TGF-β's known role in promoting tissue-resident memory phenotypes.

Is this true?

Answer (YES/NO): YES